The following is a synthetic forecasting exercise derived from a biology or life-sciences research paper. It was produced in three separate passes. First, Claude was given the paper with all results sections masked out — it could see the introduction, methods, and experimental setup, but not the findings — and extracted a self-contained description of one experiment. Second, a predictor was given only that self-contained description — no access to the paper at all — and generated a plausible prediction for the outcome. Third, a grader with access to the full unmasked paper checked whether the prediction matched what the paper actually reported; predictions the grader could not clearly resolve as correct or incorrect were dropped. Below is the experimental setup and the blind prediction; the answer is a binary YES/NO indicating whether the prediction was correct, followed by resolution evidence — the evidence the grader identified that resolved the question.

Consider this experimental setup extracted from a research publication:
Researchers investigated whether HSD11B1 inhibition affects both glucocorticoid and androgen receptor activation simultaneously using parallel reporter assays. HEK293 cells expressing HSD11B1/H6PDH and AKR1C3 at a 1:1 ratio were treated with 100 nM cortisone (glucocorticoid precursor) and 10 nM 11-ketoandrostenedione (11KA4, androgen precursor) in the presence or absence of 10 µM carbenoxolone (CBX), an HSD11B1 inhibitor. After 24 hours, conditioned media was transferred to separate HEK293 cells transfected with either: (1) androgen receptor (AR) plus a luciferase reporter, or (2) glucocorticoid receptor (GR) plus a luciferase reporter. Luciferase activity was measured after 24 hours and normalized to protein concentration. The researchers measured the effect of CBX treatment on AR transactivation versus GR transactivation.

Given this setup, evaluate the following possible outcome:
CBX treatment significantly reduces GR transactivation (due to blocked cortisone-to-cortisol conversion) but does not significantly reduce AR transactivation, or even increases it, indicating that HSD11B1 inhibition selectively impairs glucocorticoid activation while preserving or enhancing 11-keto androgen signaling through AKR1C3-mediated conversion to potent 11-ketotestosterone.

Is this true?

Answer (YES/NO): YES